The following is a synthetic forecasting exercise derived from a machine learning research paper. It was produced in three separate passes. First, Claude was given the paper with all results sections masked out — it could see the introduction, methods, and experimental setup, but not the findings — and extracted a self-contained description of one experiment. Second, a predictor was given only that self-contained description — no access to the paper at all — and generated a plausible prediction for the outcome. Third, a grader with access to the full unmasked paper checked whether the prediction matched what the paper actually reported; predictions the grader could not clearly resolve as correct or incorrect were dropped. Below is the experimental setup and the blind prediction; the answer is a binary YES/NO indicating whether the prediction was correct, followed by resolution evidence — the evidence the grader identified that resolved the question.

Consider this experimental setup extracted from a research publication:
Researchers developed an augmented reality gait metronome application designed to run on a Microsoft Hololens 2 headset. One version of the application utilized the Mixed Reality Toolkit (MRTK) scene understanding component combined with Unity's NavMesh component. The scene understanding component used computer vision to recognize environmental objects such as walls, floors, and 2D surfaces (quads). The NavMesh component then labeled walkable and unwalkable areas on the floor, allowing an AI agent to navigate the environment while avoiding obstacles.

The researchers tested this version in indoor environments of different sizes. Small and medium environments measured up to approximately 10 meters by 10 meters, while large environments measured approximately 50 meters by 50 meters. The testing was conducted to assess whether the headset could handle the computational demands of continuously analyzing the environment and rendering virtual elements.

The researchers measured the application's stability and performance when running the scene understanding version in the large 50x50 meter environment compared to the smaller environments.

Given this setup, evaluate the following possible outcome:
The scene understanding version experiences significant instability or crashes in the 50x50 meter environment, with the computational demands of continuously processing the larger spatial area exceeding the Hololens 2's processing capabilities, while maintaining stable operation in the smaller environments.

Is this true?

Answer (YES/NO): YES